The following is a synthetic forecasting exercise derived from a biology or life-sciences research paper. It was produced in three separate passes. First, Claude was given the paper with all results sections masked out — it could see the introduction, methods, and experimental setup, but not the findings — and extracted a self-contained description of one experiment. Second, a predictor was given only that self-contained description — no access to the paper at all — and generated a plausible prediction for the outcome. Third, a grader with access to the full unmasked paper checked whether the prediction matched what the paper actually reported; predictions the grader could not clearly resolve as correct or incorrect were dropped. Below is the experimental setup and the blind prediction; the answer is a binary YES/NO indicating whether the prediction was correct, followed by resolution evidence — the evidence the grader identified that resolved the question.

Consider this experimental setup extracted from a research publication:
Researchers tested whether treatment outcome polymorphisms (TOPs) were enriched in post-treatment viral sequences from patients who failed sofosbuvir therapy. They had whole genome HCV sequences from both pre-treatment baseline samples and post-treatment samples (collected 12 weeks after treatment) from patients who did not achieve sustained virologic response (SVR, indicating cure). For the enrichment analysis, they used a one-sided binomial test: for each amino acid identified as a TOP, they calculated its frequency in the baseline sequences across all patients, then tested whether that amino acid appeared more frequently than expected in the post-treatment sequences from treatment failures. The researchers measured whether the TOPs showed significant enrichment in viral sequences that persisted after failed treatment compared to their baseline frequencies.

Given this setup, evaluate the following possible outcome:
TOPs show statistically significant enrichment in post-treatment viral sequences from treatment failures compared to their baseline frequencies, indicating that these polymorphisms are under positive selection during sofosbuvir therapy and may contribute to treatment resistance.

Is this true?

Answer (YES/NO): YES